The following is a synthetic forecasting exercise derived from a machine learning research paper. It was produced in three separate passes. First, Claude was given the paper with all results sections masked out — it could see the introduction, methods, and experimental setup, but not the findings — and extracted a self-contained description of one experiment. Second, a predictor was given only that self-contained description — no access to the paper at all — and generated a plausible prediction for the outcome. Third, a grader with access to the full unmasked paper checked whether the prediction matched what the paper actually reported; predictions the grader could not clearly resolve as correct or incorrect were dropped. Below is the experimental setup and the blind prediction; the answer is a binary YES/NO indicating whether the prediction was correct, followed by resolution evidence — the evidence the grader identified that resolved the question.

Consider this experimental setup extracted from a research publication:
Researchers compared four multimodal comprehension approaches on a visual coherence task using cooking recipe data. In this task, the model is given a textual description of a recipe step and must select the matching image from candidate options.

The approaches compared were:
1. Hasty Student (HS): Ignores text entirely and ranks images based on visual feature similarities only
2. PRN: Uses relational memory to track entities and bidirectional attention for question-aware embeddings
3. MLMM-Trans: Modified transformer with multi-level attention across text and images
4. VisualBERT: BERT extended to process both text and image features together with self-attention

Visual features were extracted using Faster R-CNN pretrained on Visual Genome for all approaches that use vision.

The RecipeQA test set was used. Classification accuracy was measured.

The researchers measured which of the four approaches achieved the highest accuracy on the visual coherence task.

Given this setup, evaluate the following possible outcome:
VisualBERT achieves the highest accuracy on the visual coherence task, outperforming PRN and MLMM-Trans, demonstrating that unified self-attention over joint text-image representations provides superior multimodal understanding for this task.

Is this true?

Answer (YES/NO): YES